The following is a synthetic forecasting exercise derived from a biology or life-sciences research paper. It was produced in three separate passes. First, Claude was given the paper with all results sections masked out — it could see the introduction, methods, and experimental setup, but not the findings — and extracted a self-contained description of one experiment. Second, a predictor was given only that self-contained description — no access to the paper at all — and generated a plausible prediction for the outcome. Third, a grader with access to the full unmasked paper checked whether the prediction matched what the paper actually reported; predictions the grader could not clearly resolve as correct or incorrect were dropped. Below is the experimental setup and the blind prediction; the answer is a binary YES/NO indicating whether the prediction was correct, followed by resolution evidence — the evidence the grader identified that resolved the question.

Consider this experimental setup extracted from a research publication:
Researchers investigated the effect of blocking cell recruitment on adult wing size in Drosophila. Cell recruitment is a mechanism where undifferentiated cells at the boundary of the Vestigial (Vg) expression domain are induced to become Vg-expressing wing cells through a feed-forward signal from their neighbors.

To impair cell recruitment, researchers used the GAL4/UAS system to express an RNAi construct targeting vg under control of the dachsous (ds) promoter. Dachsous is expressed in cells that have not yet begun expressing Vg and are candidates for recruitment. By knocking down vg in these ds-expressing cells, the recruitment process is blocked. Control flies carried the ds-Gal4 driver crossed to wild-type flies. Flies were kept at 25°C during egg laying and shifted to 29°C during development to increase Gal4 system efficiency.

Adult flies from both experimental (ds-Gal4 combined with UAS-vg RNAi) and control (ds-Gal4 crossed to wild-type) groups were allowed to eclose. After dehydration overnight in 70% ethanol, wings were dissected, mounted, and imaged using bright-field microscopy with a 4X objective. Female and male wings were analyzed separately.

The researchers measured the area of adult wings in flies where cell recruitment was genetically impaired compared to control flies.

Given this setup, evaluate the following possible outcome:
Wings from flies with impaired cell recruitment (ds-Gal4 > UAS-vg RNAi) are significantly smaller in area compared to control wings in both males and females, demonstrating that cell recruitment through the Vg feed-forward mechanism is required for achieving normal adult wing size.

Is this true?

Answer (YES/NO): YES